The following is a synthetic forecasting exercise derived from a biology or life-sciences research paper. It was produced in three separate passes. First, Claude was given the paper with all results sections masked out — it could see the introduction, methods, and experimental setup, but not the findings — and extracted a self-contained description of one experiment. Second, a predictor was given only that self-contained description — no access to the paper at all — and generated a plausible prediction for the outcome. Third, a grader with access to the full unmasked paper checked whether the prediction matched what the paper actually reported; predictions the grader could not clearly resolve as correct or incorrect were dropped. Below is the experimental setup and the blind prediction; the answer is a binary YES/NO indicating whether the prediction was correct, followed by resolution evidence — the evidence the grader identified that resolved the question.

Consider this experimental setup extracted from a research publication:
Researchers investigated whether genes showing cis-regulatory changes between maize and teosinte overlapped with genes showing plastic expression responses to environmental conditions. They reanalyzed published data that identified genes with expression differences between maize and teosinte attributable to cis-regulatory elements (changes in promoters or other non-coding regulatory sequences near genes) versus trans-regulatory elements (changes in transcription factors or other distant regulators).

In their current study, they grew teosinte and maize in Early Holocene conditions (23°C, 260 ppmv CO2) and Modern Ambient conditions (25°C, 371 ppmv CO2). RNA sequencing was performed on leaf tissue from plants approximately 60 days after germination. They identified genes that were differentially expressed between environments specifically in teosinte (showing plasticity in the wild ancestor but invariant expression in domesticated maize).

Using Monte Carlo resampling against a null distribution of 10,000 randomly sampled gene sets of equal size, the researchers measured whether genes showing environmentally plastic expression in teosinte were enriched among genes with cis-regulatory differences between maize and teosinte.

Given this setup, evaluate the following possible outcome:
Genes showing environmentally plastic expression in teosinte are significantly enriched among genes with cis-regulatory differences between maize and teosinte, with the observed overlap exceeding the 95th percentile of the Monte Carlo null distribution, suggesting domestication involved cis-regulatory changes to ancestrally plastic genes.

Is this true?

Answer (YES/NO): YES